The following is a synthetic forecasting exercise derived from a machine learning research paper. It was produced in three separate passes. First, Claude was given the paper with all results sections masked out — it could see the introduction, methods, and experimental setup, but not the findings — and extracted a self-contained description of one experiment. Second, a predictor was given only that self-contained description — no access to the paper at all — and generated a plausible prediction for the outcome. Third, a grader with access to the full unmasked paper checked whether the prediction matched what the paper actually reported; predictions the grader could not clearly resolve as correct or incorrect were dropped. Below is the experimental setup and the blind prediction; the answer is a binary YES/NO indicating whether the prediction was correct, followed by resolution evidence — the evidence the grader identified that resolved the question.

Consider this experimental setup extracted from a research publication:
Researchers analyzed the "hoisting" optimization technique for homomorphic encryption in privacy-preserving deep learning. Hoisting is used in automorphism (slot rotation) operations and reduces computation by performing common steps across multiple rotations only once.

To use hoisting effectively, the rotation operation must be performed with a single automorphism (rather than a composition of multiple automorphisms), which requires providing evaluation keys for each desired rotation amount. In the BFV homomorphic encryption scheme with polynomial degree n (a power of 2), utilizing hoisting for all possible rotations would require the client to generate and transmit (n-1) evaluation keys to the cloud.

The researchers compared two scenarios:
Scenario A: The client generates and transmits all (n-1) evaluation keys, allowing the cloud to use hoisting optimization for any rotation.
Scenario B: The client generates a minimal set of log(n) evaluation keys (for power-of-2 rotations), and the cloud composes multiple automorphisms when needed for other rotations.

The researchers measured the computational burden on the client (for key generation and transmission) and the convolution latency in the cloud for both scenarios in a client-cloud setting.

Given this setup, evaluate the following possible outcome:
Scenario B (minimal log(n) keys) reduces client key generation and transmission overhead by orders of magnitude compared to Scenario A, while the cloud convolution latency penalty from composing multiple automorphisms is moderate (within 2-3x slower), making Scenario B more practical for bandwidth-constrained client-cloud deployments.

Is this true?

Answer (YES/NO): YES